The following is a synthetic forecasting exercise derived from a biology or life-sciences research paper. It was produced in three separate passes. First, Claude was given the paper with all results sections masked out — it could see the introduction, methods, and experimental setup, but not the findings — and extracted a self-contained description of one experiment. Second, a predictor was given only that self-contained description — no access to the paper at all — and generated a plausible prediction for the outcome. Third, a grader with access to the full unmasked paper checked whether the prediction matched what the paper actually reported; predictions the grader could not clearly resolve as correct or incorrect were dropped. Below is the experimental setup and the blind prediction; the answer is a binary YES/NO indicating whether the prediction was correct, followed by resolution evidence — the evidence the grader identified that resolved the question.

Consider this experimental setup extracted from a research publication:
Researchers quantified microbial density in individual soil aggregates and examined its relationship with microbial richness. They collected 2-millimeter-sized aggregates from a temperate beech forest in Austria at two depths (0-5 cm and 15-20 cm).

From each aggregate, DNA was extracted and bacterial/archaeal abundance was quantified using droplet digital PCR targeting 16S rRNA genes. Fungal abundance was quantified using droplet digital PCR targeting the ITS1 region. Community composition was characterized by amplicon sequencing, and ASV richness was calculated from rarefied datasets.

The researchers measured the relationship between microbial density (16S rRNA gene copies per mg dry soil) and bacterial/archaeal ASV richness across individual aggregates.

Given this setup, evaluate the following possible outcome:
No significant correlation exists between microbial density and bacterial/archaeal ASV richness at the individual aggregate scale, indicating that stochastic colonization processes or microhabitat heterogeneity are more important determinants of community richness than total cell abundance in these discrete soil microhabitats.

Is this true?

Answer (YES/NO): NO